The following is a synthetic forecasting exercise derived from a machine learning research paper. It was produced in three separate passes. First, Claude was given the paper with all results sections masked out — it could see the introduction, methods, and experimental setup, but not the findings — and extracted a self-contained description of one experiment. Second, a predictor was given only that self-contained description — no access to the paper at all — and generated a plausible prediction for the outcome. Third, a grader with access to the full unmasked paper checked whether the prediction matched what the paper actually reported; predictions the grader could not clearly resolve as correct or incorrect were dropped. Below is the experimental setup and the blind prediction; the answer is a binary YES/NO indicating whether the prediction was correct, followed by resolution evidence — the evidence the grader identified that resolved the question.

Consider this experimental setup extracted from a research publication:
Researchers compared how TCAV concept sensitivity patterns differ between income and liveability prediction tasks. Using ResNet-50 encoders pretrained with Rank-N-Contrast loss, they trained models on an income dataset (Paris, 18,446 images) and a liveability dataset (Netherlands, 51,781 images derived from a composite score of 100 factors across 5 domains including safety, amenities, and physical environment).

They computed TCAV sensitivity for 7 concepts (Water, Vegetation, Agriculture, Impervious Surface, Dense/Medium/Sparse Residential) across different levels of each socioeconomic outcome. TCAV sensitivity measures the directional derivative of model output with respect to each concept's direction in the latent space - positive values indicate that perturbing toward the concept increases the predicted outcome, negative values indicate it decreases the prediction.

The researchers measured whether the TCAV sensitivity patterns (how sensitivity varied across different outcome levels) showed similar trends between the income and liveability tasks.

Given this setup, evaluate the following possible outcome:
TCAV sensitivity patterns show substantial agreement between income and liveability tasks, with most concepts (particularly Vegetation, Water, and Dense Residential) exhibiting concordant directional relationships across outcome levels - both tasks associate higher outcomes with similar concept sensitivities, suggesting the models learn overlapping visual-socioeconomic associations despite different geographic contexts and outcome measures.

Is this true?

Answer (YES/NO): NO